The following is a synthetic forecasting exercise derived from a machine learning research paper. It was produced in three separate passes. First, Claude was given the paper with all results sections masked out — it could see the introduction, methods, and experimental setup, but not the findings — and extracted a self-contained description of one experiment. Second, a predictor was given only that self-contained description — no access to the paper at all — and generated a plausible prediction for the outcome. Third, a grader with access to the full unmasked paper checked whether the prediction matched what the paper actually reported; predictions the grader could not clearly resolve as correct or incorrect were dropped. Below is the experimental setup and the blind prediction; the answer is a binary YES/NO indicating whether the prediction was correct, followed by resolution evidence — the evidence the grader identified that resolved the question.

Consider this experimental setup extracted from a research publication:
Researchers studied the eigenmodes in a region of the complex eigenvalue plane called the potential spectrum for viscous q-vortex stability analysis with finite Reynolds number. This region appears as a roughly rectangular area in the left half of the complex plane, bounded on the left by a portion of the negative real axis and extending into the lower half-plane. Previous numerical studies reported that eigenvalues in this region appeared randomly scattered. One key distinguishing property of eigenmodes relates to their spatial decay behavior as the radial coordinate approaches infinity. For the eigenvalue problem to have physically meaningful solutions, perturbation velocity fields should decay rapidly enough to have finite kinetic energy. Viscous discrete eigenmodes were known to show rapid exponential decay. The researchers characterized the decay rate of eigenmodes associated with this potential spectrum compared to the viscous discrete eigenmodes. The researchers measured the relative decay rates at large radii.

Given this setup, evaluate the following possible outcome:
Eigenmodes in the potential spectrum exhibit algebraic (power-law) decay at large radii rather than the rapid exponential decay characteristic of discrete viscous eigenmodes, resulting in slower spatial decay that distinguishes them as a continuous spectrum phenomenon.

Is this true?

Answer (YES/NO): NO